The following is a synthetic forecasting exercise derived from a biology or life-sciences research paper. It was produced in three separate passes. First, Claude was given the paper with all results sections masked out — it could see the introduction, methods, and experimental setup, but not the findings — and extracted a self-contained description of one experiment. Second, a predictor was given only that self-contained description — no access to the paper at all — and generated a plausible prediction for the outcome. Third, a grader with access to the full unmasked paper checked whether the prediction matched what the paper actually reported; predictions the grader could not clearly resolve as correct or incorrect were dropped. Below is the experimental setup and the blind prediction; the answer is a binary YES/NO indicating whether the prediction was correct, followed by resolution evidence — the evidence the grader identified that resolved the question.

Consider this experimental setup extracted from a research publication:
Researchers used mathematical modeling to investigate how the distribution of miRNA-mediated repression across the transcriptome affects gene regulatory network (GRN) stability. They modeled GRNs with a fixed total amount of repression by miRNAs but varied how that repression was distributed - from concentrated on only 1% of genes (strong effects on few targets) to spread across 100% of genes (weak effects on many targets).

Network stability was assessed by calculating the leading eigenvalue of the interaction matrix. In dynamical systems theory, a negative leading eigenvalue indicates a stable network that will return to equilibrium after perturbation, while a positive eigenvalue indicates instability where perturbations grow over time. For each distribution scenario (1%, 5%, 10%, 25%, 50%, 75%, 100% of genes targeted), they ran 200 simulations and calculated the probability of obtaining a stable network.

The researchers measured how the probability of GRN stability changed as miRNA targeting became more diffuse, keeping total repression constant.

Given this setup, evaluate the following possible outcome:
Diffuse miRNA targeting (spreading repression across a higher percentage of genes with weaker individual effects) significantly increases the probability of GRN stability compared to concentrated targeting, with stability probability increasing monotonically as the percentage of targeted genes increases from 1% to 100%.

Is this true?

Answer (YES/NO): YES